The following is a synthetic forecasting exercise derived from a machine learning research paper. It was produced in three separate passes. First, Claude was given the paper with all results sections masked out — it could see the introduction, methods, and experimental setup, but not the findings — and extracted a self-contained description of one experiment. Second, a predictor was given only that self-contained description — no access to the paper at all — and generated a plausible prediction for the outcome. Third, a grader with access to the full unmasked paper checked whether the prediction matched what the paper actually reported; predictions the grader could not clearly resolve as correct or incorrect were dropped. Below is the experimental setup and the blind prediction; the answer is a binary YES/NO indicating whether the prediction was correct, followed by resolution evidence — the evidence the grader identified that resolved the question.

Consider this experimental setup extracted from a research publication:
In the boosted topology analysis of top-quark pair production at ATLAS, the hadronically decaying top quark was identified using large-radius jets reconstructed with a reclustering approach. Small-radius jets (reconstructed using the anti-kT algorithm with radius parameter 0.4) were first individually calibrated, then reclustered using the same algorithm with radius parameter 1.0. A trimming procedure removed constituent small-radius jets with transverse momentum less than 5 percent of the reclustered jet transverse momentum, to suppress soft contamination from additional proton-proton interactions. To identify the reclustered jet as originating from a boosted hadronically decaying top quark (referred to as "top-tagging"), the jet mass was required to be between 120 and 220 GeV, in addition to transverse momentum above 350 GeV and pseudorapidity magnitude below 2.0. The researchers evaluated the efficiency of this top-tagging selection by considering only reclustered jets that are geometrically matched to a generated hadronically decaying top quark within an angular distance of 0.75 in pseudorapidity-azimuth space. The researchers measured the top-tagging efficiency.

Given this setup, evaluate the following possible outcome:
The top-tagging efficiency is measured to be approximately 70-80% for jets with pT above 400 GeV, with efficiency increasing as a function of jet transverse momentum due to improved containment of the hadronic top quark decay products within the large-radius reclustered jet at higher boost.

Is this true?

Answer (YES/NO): NO